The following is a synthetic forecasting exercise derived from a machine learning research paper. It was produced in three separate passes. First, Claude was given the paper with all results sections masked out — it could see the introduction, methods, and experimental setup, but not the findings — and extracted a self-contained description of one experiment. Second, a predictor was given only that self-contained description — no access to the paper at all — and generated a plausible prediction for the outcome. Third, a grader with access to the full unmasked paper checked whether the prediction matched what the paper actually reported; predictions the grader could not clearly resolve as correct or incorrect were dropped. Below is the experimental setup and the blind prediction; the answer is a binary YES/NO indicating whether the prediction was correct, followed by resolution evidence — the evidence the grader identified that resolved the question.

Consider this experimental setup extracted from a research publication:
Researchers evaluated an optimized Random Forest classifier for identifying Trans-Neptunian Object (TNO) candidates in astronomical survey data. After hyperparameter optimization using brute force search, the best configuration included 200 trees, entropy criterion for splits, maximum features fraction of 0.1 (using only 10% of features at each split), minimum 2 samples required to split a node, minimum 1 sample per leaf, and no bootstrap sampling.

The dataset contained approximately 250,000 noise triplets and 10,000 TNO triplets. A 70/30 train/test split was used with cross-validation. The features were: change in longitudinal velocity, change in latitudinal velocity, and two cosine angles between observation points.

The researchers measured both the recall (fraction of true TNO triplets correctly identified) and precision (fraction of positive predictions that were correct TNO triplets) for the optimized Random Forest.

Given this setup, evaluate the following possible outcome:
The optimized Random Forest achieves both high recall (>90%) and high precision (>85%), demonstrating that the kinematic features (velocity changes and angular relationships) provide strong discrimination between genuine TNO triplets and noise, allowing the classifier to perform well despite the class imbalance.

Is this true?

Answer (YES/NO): NO